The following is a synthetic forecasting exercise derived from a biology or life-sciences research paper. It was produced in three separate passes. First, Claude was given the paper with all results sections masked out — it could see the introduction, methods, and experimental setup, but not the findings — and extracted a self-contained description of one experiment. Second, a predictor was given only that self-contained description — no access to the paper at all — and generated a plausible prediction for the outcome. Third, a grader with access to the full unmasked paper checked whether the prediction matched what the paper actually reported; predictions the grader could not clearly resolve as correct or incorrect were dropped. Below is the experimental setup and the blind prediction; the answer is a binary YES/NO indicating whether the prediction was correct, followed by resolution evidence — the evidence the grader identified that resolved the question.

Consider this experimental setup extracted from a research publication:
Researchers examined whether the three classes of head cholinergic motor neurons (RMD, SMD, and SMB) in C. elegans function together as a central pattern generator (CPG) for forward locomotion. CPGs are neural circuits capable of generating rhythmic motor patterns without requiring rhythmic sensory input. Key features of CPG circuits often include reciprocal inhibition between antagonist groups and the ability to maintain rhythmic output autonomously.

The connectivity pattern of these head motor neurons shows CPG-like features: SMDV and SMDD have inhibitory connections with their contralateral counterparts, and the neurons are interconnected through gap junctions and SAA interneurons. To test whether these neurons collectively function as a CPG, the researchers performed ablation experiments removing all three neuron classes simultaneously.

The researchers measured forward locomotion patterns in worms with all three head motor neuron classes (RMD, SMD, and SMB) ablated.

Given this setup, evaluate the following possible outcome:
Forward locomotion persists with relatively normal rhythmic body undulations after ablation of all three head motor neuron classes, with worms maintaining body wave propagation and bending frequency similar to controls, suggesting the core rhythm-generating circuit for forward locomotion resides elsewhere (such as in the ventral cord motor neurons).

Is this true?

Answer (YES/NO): NO